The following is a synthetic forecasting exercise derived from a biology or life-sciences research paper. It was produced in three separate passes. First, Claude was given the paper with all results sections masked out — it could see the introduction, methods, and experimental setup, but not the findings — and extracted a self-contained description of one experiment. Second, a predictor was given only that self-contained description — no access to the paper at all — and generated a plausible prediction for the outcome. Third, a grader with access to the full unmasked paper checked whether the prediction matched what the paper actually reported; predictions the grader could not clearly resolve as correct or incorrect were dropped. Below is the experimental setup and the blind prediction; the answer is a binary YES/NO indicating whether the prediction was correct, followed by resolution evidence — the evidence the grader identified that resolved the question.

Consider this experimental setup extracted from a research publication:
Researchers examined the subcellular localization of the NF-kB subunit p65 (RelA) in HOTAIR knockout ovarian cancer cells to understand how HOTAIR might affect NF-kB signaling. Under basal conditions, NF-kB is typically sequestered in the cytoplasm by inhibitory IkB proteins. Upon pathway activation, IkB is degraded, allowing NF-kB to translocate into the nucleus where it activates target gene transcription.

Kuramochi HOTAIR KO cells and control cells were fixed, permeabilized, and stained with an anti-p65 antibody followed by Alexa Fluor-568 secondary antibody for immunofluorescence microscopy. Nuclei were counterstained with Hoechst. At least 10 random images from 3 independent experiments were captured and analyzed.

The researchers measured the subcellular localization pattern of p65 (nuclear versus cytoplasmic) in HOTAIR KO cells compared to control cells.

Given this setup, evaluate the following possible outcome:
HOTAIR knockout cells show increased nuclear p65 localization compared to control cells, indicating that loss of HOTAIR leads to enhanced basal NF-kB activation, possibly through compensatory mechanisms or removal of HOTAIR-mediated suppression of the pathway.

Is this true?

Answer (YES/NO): NO